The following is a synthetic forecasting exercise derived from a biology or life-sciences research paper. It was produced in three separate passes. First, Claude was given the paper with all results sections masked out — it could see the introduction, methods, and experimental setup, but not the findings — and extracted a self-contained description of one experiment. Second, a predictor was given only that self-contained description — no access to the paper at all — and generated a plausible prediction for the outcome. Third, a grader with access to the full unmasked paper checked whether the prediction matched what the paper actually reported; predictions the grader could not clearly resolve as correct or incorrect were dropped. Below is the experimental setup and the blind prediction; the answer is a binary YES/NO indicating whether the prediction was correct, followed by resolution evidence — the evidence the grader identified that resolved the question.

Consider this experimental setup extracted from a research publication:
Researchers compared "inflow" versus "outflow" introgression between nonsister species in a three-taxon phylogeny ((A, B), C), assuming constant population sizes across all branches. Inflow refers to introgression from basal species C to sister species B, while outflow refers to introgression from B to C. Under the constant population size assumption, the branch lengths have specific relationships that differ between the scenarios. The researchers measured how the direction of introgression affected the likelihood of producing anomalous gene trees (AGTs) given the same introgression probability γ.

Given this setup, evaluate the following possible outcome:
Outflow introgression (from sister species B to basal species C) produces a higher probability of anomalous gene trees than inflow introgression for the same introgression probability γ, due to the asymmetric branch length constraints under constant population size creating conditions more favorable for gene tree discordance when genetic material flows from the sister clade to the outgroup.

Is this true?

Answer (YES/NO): NO